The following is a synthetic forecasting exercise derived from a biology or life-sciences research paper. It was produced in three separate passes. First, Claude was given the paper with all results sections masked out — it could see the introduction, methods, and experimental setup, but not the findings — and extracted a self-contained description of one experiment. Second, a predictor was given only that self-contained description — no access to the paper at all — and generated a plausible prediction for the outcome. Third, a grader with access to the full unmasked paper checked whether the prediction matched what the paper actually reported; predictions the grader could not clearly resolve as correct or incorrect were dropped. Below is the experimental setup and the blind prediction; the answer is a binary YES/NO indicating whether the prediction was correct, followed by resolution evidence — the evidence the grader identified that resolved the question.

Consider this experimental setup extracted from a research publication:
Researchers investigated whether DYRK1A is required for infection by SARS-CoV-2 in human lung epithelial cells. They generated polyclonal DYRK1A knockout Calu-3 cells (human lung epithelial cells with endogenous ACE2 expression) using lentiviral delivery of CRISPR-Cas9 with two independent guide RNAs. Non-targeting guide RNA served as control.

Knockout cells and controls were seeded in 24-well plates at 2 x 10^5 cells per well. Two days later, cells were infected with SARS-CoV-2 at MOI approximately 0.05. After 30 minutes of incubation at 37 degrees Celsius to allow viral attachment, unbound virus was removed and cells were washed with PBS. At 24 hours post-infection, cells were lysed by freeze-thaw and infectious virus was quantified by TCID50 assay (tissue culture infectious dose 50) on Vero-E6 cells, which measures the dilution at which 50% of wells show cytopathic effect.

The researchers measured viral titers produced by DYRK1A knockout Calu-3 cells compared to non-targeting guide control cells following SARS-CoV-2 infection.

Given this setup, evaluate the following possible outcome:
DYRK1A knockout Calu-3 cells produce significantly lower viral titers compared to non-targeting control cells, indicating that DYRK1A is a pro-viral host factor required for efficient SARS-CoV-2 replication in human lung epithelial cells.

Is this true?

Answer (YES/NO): YES